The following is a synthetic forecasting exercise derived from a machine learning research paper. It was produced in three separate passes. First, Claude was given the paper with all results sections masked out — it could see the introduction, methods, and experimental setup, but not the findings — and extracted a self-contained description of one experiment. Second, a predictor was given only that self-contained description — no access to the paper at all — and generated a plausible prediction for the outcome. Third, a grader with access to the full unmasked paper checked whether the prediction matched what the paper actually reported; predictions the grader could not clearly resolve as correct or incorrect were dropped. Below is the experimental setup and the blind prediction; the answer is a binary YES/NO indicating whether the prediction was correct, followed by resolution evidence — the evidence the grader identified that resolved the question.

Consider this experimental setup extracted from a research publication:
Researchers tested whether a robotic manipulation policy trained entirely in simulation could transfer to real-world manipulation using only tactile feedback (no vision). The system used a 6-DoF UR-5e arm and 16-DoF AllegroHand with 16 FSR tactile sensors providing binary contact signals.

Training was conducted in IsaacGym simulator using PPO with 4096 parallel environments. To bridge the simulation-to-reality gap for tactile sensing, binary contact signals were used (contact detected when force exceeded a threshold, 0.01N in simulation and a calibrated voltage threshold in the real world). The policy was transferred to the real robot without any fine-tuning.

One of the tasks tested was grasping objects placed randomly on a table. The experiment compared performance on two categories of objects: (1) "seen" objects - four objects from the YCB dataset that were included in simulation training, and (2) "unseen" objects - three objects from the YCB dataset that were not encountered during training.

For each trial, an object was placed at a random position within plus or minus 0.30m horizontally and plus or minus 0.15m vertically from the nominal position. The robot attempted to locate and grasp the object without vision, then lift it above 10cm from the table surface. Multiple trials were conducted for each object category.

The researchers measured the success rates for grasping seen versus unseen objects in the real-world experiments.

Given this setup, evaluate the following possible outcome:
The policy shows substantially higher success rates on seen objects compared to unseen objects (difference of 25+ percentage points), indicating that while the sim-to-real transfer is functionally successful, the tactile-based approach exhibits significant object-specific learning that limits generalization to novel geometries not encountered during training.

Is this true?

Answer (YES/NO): NO